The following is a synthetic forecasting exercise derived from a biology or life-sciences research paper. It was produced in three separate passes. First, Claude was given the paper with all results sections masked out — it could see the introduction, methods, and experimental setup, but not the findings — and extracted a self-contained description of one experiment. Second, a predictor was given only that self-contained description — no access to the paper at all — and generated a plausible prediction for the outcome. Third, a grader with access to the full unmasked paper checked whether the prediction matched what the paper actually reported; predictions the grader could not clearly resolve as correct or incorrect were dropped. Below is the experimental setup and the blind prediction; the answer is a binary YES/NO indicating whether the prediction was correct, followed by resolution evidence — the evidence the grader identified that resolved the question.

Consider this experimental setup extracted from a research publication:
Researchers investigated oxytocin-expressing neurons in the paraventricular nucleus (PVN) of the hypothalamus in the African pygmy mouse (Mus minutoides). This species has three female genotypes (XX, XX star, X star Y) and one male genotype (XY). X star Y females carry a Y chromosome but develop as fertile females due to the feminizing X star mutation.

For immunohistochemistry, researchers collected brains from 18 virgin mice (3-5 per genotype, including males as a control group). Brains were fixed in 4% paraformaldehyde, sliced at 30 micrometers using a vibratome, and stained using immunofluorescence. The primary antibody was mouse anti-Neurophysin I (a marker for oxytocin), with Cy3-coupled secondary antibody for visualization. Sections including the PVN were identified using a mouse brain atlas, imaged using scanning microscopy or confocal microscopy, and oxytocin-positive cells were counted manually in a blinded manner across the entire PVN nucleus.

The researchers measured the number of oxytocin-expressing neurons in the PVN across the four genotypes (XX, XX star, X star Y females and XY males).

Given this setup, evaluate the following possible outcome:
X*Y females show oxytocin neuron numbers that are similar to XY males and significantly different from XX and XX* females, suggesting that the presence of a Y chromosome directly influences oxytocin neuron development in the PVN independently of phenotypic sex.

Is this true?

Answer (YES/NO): NO